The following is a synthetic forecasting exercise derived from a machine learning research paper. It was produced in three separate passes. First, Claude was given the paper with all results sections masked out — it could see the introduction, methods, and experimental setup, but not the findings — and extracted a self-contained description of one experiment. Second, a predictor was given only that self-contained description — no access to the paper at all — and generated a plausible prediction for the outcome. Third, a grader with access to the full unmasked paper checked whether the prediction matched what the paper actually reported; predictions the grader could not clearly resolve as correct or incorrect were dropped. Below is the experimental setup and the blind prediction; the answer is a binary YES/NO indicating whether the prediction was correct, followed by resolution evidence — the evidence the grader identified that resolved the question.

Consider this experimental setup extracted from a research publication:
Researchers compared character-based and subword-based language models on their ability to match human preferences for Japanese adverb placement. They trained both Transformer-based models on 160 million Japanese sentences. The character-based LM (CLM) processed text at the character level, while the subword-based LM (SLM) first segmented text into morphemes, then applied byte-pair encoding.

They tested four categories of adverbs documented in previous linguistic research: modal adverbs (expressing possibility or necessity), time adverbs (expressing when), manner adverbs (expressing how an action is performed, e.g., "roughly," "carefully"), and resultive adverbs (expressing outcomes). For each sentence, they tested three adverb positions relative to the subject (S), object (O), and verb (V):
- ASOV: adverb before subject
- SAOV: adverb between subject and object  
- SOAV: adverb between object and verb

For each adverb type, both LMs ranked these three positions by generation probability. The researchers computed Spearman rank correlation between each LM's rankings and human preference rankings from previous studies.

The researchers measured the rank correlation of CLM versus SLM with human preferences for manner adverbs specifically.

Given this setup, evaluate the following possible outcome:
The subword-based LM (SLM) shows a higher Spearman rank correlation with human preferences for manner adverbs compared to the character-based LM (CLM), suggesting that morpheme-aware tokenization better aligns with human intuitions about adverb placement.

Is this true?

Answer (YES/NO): YES